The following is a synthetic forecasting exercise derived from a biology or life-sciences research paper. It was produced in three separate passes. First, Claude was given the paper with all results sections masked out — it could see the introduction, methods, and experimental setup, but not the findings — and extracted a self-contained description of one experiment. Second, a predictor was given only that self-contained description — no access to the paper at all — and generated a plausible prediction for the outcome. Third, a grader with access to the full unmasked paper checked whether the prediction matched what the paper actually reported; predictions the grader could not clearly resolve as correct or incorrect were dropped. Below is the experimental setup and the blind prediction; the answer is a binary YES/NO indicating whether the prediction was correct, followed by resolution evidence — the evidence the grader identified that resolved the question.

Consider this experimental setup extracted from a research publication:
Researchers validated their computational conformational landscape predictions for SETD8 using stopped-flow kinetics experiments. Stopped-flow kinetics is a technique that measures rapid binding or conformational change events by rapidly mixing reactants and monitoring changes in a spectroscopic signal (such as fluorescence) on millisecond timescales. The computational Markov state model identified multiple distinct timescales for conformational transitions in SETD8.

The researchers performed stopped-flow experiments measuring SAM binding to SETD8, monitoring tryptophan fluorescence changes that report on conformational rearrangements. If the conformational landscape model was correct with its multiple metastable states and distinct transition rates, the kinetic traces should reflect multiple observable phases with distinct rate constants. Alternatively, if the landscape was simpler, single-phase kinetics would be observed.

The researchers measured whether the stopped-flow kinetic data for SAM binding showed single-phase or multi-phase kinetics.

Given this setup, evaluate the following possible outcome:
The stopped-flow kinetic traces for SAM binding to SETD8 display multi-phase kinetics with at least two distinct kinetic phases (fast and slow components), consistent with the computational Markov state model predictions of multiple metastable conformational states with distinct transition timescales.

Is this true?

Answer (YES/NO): YES